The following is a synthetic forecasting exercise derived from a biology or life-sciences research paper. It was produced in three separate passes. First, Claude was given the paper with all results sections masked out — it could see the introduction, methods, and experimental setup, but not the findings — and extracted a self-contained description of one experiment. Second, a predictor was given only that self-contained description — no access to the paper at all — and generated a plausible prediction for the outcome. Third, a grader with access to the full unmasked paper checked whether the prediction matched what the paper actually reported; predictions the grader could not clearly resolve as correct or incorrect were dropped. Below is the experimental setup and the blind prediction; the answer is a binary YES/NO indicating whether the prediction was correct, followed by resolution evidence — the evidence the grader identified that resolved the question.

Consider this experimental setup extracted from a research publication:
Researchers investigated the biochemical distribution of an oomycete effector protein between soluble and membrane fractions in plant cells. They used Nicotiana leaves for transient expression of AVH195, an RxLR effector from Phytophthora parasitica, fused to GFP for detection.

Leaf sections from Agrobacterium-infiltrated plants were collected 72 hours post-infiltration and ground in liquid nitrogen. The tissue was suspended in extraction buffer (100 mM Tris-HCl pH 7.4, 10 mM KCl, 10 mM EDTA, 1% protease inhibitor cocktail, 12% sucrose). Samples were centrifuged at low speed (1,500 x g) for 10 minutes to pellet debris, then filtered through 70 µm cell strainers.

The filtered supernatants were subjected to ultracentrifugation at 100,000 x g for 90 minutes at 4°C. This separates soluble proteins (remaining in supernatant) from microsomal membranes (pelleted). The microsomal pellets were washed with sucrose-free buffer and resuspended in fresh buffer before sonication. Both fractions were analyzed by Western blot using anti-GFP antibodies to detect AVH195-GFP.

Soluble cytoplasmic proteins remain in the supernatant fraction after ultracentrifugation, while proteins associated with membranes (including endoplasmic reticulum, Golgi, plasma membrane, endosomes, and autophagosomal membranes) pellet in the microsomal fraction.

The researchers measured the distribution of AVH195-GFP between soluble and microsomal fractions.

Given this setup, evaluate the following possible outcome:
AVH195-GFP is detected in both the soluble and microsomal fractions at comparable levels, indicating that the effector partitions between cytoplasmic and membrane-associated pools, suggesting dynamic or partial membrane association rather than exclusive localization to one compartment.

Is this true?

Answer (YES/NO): NO